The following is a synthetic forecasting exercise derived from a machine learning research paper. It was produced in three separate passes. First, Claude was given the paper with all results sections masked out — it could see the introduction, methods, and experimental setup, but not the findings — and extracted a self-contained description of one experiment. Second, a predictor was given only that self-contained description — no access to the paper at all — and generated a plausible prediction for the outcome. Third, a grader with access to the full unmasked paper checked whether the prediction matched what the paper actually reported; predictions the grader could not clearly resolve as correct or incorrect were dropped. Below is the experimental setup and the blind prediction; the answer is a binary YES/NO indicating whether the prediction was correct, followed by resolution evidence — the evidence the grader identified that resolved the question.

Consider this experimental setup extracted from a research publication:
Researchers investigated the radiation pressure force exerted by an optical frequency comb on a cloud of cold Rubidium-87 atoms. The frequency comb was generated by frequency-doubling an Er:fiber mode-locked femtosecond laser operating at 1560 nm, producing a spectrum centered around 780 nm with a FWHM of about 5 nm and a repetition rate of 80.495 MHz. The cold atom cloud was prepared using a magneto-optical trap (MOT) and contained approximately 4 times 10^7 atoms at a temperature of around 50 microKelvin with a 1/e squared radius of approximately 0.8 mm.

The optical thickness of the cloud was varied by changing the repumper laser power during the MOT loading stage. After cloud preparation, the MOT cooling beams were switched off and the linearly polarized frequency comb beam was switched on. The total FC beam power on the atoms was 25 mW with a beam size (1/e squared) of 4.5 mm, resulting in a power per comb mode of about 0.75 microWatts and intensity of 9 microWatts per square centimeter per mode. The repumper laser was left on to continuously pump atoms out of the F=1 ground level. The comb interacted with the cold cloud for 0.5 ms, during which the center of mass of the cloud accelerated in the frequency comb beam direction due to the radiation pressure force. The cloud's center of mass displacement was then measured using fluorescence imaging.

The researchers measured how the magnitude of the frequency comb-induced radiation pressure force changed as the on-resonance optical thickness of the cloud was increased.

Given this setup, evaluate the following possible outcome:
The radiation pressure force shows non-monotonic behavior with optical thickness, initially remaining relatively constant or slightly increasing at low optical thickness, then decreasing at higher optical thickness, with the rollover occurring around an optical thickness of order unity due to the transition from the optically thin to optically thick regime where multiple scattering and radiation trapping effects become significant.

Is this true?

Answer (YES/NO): NO